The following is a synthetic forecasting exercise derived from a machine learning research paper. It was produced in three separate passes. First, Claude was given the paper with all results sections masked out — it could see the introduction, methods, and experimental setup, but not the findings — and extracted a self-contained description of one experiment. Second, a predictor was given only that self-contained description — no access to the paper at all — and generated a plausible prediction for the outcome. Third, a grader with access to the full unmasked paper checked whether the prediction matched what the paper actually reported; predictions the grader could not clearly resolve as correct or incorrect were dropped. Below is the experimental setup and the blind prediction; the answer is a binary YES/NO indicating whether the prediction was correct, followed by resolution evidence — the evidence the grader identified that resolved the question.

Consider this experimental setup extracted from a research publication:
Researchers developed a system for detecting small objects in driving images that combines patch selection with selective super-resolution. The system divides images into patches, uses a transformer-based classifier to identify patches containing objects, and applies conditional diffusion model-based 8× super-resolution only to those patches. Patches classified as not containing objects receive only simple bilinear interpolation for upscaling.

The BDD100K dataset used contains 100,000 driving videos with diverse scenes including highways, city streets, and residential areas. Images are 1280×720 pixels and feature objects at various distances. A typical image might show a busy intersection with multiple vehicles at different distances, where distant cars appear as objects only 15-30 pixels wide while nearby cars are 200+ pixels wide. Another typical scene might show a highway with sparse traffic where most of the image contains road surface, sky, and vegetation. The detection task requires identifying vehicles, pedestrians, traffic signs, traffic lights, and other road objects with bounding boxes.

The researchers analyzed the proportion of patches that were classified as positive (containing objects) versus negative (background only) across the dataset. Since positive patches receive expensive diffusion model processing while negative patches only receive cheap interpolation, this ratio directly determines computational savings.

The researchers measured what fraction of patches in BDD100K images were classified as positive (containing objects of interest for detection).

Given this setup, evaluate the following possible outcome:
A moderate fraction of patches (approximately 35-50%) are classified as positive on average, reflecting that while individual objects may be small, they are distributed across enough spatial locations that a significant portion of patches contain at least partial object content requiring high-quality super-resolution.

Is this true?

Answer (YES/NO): NO